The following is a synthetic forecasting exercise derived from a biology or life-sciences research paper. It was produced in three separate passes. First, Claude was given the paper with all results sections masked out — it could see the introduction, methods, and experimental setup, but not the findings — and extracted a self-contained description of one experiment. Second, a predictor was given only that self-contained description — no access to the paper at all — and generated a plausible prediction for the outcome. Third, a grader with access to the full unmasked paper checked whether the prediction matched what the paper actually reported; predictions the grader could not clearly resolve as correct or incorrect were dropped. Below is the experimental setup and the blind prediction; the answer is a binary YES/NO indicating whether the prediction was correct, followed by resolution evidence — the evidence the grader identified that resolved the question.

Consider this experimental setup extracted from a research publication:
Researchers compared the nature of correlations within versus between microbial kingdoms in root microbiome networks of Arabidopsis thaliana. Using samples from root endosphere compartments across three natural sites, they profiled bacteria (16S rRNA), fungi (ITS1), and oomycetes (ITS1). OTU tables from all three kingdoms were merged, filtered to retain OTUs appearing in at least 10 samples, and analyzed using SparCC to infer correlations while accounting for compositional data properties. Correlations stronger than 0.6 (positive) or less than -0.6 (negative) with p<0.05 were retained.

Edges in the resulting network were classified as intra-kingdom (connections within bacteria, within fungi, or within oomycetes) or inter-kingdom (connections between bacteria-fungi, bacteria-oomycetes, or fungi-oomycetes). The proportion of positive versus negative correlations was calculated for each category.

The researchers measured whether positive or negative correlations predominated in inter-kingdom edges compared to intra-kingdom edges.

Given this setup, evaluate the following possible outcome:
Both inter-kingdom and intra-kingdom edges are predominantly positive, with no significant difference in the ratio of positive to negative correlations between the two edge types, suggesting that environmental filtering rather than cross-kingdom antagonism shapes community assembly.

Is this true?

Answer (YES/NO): NO